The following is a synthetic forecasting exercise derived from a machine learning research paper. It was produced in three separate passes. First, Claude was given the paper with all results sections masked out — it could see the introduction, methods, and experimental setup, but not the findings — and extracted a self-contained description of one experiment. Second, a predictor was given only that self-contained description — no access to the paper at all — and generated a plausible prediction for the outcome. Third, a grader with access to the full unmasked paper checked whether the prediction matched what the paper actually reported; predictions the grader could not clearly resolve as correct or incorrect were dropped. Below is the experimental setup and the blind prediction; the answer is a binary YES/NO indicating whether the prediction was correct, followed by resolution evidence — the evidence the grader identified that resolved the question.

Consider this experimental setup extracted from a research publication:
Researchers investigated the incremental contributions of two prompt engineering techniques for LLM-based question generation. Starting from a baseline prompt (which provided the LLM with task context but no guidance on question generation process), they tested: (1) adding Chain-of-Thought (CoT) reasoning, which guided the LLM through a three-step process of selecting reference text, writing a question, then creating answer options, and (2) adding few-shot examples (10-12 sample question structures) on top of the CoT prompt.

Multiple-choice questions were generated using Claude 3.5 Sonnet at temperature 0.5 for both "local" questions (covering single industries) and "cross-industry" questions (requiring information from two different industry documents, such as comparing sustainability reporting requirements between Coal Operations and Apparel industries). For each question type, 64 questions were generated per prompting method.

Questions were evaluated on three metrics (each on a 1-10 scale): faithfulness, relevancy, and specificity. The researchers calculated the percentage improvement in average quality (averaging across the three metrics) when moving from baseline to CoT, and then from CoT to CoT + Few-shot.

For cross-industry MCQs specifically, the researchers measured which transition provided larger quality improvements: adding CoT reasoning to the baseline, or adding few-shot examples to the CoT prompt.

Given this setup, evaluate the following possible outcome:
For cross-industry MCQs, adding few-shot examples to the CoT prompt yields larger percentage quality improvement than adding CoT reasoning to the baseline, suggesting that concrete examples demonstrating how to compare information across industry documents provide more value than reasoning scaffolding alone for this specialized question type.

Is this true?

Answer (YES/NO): NO